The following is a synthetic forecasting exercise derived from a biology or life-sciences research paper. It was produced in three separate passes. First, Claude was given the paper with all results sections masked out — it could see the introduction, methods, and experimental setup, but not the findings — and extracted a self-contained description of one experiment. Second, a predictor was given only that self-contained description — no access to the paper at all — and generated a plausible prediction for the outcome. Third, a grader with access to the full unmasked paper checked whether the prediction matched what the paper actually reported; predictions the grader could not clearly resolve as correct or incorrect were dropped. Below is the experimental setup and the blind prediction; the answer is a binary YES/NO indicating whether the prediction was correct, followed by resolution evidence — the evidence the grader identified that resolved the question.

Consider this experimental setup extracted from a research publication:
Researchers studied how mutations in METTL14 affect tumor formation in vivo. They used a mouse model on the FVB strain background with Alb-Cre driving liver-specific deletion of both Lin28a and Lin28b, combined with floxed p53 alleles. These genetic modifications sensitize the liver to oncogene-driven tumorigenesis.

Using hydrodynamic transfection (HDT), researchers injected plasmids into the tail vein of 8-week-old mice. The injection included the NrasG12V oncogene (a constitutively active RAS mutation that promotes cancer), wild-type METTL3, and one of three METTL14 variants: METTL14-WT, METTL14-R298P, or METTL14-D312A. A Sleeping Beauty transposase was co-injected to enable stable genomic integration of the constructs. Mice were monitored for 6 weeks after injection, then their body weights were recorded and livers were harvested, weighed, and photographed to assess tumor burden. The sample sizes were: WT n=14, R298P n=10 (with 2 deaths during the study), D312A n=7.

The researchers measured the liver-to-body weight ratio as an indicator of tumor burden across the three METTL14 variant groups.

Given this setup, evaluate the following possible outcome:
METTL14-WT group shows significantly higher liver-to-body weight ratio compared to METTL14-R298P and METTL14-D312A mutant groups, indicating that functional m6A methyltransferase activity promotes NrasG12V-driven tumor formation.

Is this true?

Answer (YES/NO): NO